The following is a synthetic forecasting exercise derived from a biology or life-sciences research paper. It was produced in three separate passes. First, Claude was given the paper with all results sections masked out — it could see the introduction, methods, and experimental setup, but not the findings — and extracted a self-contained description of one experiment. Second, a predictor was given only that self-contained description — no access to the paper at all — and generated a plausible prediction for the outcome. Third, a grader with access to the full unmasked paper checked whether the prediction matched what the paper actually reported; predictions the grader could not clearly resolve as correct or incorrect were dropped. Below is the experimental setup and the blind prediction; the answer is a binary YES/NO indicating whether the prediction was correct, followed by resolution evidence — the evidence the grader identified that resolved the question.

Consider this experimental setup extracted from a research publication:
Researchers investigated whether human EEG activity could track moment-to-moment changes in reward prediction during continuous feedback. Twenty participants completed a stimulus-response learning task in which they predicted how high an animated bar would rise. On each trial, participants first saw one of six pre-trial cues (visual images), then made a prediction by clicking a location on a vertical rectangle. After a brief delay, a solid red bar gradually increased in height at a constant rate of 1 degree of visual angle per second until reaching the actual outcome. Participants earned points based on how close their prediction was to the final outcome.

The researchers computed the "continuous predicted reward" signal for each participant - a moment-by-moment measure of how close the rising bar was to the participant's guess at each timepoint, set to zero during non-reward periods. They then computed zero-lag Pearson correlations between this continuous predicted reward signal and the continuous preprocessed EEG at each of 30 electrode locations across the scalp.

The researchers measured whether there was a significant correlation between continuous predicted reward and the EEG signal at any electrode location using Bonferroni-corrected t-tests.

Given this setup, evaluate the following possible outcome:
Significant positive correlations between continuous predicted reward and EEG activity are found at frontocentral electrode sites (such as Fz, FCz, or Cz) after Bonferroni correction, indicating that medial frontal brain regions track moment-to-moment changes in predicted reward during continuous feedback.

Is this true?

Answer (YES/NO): NO